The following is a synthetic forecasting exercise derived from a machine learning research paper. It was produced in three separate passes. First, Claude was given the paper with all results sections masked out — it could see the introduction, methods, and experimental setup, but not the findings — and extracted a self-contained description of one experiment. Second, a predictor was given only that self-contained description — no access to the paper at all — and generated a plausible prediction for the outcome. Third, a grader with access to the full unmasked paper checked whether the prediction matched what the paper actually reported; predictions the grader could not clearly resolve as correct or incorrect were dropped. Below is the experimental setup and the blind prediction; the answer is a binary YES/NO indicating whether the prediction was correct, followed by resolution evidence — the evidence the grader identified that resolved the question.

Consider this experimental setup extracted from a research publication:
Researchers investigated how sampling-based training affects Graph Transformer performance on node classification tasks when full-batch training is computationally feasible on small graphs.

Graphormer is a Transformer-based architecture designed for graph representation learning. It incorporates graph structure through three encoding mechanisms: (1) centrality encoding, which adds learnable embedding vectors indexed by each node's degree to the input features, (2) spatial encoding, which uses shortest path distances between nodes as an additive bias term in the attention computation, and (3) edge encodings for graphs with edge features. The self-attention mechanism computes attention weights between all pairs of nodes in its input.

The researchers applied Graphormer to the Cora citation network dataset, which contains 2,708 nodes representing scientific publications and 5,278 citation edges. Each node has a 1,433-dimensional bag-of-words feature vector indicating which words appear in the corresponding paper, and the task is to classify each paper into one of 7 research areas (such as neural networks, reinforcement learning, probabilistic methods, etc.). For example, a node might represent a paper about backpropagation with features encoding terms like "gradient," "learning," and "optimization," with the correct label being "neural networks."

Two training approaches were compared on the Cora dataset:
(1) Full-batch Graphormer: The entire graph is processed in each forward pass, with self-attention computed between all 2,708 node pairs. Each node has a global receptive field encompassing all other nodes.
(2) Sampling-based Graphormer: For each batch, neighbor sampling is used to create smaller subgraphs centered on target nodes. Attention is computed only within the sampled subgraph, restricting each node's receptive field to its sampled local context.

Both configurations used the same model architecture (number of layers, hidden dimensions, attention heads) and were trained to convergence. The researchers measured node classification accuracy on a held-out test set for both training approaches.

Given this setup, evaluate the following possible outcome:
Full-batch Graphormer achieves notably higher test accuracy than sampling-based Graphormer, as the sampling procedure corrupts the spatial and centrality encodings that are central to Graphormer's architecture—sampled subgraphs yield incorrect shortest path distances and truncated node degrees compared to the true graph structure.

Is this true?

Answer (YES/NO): NO